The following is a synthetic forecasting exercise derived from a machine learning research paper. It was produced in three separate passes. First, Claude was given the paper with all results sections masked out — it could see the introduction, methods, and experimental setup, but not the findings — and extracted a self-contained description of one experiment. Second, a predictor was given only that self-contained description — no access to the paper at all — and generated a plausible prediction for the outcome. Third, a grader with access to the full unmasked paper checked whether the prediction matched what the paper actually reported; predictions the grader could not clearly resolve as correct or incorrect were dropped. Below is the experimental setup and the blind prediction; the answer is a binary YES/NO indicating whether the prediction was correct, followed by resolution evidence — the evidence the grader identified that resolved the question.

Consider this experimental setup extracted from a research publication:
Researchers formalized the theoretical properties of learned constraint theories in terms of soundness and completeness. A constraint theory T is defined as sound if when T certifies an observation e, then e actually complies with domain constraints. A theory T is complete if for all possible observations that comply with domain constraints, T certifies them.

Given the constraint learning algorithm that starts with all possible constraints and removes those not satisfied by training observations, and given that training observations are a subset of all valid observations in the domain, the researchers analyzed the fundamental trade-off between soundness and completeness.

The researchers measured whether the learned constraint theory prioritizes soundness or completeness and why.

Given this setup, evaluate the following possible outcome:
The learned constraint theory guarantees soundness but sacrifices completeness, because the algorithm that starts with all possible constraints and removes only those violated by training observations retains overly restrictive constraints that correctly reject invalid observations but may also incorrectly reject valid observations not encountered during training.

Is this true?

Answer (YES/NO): YES